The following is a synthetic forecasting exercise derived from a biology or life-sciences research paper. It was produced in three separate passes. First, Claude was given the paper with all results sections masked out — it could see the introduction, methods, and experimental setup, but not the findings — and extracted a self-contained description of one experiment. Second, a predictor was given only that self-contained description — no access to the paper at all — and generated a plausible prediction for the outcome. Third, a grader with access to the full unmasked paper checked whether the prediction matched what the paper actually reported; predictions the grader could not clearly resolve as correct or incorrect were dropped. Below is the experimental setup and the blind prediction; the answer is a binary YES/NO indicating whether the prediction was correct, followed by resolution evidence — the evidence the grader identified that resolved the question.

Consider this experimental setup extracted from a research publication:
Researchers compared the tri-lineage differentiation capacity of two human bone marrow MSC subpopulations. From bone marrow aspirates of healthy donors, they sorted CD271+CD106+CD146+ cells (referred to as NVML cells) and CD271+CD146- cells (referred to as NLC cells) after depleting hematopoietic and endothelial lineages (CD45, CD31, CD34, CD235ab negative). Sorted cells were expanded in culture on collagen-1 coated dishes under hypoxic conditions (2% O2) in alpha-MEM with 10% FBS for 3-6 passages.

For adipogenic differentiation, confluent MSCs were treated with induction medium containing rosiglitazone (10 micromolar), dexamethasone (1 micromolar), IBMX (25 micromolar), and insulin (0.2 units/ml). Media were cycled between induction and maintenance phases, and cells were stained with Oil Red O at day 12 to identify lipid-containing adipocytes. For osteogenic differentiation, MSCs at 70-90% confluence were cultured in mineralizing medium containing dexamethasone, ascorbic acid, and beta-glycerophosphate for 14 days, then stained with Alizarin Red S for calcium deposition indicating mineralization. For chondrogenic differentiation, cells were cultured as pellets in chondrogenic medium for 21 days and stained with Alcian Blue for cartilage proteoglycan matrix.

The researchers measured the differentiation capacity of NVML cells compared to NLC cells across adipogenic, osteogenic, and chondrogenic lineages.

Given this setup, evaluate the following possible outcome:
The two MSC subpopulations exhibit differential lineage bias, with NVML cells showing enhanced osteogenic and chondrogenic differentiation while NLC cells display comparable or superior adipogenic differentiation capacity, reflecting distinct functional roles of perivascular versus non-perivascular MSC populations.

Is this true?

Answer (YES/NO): NO